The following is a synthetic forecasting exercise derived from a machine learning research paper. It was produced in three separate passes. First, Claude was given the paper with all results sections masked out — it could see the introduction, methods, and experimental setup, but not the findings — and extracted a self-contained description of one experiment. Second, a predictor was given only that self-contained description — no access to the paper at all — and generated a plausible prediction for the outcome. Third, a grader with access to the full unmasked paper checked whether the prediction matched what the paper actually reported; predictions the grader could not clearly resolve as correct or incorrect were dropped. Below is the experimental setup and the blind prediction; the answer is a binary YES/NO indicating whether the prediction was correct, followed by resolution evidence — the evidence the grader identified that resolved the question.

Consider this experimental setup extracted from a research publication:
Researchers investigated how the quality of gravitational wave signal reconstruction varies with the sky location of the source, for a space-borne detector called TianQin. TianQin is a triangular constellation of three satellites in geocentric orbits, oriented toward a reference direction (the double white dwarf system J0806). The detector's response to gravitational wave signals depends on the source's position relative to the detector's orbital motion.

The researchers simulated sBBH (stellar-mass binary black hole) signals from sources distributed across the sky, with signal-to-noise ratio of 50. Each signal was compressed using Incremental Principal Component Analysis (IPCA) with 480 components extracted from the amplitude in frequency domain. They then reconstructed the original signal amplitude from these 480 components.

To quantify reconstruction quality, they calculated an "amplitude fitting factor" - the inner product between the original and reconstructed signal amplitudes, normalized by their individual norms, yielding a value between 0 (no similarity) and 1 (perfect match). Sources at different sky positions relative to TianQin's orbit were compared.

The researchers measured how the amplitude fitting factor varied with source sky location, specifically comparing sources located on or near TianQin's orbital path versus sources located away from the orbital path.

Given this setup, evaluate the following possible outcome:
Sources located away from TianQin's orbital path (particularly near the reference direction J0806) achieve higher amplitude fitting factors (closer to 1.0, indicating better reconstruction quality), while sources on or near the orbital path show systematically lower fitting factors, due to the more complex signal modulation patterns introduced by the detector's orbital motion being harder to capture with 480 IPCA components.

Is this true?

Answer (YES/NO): YES